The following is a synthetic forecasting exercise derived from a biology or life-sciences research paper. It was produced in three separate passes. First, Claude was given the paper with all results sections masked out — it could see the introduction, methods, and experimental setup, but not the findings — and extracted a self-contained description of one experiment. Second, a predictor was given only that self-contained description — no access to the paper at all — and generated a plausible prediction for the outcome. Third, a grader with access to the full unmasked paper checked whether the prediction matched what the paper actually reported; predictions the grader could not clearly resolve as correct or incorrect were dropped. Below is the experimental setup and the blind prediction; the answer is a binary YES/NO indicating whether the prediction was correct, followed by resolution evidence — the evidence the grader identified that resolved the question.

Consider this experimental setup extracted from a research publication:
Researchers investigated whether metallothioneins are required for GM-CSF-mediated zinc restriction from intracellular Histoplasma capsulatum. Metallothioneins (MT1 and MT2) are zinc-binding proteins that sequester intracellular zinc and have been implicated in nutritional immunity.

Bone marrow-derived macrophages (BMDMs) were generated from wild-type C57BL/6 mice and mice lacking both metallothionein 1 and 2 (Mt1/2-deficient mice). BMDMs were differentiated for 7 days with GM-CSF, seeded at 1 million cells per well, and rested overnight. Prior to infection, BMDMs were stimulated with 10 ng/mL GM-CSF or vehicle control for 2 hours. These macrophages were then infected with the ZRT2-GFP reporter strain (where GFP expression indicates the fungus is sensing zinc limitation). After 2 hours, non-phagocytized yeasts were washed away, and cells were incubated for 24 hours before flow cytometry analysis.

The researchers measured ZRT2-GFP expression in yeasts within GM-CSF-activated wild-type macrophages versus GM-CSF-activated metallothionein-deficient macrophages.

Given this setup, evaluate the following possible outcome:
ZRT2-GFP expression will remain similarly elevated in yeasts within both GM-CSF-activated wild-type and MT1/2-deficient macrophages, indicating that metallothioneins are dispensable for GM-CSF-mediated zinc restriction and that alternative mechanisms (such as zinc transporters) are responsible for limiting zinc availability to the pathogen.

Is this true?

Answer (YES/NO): NO